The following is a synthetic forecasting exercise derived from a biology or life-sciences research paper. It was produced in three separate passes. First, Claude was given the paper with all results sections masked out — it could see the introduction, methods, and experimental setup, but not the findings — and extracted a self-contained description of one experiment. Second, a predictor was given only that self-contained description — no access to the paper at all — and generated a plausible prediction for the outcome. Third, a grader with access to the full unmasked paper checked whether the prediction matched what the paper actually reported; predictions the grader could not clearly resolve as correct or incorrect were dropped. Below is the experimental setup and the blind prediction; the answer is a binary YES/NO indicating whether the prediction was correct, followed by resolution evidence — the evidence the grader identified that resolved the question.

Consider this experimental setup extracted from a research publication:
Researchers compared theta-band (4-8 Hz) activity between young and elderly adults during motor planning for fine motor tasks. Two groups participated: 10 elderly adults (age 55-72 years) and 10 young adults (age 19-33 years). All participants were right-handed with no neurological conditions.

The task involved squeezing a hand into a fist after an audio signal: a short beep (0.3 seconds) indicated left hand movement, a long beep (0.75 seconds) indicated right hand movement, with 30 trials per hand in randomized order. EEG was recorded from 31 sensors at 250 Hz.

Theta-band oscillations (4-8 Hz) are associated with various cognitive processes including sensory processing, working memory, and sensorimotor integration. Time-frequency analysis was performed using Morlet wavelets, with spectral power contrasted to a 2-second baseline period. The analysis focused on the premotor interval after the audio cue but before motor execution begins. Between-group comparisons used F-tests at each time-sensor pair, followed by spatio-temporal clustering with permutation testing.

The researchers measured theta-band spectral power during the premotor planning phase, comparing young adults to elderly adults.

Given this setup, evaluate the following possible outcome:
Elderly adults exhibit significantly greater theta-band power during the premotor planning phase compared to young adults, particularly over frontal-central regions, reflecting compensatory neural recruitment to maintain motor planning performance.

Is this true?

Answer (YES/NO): NO